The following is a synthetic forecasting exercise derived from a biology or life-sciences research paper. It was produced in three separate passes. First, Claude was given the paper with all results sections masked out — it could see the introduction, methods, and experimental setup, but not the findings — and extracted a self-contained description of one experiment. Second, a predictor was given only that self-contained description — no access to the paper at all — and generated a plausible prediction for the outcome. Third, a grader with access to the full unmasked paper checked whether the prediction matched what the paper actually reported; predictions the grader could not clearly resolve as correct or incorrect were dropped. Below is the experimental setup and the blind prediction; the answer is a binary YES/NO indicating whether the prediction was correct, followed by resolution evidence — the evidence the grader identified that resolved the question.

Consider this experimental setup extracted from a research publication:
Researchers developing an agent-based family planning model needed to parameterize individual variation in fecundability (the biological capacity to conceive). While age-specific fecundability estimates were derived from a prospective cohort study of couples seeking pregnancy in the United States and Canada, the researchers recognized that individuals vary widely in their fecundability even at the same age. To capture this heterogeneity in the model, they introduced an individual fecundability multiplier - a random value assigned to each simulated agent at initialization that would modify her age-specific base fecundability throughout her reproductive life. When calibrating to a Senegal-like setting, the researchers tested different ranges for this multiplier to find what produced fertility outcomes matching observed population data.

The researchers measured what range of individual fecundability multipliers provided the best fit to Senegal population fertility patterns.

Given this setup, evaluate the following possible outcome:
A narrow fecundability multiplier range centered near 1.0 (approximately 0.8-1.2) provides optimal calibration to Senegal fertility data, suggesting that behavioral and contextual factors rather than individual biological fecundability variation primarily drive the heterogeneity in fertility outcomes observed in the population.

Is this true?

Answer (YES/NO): NO